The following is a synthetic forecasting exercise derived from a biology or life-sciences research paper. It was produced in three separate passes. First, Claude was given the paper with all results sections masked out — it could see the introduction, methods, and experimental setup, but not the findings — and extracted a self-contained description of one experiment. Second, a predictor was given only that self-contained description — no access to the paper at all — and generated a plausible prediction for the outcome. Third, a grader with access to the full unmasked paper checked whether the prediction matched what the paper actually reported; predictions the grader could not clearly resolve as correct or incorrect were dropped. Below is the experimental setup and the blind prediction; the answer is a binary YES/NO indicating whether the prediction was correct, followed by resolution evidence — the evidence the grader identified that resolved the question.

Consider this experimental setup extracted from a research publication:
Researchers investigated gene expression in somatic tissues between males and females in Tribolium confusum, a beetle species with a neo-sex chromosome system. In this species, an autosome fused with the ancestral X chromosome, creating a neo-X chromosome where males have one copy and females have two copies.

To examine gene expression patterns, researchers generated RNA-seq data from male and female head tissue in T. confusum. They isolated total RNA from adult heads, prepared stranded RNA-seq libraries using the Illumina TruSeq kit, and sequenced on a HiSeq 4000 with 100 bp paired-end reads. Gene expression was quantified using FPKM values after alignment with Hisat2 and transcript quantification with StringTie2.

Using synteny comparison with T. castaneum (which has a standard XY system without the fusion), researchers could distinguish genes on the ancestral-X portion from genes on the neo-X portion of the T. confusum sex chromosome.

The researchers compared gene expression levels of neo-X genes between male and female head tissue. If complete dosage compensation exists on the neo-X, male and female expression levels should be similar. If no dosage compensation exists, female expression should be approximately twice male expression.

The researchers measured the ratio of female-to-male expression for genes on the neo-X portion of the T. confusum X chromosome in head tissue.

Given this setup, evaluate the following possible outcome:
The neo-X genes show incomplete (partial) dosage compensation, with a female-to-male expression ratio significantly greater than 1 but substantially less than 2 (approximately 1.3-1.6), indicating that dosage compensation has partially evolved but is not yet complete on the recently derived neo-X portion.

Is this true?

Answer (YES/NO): NO